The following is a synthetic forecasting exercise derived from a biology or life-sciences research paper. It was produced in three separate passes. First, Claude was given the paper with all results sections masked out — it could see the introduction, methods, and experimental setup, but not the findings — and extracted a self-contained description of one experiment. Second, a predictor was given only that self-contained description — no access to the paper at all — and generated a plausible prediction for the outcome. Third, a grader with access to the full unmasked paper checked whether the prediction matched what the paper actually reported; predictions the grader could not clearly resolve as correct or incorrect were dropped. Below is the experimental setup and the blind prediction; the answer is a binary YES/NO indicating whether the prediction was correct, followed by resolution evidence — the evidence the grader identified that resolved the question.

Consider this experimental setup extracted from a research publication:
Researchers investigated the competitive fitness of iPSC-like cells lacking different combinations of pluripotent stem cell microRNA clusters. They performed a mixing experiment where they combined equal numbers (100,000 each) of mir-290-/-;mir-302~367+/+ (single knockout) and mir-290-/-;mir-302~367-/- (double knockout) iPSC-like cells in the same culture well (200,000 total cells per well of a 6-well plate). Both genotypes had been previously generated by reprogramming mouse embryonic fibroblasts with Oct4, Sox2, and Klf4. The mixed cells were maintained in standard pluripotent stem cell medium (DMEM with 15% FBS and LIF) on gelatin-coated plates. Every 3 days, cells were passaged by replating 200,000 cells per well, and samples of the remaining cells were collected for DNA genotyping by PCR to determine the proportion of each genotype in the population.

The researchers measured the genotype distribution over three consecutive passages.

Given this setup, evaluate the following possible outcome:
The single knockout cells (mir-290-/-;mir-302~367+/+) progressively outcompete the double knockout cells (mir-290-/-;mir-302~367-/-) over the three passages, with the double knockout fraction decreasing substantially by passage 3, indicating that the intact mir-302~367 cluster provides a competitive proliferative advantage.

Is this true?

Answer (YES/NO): YES